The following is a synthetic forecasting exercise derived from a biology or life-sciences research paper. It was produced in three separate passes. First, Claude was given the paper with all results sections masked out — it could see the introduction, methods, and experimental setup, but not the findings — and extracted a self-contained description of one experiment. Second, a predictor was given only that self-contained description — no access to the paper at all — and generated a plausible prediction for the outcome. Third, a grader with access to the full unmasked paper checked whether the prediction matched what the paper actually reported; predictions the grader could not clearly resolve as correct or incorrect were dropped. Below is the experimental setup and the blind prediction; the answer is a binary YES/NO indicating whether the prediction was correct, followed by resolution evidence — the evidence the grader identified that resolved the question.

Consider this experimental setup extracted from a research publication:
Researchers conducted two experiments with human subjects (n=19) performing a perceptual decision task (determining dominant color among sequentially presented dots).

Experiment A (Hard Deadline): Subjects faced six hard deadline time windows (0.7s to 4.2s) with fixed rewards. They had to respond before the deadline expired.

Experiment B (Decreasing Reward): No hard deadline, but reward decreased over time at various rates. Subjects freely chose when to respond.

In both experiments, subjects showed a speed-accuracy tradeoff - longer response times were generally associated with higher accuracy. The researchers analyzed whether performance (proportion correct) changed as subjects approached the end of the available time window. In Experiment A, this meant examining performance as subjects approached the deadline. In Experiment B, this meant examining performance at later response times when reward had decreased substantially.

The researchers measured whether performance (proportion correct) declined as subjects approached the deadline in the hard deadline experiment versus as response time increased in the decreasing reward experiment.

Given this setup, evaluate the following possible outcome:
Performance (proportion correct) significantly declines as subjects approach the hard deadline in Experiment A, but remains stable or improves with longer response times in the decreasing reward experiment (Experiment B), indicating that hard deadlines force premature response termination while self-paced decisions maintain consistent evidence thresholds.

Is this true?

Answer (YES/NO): YES